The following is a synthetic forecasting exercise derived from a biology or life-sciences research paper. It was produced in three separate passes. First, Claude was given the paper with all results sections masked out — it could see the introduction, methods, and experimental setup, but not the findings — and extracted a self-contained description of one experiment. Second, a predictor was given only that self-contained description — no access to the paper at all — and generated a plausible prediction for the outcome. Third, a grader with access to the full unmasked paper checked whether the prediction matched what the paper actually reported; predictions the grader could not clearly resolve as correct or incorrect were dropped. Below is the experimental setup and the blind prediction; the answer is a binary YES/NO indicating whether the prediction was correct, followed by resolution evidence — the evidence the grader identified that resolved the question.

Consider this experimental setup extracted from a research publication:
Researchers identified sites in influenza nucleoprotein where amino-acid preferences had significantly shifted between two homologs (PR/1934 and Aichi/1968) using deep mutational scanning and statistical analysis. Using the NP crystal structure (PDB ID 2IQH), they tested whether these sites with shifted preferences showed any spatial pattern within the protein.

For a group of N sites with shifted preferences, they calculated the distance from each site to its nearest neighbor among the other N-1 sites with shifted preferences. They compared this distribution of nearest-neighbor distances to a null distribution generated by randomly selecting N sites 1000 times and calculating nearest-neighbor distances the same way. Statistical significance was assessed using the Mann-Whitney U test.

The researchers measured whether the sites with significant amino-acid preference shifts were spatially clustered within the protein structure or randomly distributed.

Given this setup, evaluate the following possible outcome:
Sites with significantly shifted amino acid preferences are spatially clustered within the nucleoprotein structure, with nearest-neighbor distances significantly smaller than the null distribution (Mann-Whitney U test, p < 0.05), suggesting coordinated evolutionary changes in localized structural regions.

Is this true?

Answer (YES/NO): YES